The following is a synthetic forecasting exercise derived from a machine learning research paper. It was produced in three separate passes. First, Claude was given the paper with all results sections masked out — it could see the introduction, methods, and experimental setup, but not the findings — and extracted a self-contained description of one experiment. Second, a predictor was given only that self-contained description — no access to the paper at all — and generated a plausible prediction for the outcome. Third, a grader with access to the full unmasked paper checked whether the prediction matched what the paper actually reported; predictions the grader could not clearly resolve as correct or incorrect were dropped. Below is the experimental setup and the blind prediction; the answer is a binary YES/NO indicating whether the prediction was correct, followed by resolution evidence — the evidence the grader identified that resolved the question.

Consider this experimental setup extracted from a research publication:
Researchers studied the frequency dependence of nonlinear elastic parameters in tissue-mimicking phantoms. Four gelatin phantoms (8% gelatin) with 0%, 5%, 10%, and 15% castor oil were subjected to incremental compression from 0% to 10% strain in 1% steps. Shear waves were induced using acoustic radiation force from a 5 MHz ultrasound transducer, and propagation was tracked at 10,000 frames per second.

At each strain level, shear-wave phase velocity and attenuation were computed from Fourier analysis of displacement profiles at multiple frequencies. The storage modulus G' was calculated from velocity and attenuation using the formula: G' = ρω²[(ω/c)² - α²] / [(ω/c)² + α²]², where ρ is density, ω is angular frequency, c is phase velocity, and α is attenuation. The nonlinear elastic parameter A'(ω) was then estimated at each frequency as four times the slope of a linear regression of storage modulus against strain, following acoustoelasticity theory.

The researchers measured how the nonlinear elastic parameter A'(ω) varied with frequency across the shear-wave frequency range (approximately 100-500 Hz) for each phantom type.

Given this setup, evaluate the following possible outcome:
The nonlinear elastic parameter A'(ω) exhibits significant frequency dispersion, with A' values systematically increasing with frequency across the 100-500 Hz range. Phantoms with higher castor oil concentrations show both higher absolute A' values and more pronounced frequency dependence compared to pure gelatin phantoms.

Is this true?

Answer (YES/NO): NO